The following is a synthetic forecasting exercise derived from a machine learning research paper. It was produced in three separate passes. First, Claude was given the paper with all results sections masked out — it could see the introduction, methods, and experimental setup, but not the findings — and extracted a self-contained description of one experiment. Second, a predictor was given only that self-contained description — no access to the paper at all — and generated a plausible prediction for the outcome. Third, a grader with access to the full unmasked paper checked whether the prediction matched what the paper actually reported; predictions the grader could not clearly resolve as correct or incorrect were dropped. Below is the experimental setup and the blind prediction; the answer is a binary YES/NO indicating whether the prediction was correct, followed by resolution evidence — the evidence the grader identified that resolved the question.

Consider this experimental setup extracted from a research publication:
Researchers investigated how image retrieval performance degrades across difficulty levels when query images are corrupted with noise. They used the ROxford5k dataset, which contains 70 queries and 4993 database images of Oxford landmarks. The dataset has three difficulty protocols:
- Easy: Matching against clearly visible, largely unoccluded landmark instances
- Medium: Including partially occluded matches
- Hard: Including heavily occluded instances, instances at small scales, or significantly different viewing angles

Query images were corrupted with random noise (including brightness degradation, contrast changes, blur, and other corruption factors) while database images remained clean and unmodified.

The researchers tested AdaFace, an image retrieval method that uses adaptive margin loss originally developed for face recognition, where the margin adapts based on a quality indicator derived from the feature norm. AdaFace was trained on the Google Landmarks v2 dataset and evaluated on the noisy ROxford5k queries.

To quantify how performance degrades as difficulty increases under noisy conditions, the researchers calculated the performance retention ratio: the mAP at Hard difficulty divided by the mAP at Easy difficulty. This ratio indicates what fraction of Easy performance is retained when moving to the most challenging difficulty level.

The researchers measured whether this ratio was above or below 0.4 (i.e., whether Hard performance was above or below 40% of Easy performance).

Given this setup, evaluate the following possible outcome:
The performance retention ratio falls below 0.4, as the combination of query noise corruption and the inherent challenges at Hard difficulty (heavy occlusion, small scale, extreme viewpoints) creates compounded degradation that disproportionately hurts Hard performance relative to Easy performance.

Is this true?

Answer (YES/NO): YES